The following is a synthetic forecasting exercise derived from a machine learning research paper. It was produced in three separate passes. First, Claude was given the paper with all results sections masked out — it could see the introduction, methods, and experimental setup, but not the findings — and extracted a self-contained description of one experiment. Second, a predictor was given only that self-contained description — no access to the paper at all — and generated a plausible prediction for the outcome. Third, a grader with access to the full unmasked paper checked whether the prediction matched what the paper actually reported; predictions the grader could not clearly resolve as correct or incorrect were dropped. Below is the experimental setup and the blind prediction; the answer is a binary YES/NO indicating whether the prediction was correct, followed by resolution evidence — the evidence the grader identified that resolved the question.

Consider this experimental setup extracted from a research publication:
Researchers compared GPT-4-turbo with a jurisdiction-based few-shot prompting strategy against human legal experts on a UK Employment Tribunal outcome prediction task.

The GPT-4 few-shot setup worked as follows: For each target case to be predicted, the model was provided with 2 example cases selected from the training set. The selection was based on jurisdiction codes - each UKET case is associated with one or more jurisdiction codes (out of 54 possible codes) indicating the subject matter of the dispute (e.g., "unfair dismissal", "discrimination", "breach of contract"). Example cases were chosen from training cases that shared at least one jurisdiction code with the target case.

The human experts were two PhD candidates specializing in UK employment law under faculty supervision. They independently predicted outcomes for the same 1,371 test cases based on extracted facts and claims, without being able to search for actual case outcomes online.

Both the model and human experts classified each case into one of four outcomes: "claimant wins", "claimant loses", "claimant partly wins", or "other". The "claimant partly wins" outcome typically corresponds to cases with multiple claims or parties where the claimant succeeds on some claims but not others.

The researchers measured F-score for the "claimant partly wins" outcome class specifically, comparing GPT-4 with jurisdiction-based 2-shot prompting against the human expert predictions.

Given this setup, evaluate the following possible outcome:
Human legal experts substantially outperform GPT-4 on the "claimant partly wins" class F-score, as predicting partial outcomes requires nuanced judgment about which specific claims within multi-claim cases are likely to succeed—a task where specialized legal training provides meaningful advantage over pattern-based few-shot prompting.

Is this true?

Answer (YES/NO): NO